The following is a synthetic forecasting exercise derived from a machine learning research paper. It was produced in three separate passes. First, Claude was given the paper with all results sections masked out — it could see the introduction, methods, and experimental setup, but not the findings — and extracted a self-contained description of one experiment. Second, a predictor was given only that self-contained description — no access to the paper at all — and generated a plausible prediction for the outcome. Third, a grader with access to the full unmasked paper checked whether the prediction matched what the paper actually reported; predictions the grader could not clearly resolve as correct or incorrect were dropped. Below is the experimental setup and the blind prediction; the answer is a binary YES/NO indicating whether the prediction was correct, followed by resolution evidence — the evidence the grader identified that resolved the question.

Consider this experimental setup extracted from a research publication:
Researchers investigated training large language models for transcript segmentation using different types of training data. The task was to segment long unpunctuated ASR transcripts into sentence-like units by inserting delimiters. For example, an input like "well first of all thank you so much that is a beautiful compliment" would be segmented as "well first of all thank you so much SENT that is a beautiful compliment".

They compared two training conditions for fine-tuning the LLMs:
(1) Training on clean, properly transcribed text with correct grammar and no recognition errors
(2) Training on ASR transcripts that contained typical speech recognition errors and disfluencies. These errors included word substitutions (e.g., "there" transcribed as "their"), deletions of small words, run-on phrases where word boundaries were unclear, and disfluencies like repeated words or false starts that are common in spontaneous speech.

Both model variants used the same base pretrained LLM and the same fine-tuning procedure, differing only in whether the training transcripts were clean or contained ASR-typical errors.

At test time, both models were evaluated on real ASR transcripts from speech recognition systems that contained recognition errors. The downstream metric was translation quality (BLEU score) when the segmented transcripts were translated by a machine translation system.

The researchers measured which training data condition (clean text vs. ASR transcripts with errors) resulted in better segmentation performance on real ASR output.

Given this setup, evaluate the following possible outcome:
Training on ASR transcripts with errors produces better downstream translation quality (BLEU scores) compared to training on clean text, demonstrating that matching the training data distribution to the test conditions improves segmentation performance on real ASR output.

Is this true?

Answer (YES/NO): NO